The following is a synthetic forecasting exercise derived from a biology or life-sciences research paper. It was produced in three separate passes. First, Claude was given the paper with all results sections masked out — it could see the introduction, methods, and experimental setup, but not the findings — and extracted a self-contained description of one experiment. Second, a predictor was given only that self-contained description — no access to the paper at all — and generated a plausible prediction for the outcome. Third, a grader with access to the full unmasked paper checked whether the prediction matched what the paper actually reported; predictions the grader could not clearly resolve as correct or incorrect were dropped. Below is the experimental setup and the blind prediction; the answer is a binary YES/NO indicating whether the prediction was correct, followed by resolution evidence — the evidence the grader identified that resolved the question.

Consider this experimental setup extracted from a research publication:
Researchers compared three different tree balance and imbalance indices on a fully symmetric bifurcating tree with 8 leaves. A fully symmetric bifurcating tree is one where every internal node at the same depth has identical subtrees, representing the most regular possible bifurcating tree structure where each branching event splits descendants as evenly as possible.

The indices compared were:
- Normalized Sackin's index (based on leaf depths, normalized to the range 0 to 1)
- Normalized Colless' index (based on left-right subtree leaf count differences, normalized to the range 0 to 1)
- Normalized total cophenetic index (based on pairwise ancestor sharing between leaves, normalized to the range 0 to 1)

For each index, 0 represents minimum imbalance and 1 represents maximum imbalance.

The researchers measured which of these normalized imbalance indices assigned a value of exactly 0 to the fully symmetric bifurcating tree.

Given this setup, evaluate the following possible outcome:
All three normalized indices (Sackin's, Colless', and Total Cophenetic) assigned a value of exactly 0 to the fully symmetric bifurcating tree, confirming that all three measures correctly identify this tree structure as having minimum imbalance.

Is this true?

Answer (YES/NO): NO